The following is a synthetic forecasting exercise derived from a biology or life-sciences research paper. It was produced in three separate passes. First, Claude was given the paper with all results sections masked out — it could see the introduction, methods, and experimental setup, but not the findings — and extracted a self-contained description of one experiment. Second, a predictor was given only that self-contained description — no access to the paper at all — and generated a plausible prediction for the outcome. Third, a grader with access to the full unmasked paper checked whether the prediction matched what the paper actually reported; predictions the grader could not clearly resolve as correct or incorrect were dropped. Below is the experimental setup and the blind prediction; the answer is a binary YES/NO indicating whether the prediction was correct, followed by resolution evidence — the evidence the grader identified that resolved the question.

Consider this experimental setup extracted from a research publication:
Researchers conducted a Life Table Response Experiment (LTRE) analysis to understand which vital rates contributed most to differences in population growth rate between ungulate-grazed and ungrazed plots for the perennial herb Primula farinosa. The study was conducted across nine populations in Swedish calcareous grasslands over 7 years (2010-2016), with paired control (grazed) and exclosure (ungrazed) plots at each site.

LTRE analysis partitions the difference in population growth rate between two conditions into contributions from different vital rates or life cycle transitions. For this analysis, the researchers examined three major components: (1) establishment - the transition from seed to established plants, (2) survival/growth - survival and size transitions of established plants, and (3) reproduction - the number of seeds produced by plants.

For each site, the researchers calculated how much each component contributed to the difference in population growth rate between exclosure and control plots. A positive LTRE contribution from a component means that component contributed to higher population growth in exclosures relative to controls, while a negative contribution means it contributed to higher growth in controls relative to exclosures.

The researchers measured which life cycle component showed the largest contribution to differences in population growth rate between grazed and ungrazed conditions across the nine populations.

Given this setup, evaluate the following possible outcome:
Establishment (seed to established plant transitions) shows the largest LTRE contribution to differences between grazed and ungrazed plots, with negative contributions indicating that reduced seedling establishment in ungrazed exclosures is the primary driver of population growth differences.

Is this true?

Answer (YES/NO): YES